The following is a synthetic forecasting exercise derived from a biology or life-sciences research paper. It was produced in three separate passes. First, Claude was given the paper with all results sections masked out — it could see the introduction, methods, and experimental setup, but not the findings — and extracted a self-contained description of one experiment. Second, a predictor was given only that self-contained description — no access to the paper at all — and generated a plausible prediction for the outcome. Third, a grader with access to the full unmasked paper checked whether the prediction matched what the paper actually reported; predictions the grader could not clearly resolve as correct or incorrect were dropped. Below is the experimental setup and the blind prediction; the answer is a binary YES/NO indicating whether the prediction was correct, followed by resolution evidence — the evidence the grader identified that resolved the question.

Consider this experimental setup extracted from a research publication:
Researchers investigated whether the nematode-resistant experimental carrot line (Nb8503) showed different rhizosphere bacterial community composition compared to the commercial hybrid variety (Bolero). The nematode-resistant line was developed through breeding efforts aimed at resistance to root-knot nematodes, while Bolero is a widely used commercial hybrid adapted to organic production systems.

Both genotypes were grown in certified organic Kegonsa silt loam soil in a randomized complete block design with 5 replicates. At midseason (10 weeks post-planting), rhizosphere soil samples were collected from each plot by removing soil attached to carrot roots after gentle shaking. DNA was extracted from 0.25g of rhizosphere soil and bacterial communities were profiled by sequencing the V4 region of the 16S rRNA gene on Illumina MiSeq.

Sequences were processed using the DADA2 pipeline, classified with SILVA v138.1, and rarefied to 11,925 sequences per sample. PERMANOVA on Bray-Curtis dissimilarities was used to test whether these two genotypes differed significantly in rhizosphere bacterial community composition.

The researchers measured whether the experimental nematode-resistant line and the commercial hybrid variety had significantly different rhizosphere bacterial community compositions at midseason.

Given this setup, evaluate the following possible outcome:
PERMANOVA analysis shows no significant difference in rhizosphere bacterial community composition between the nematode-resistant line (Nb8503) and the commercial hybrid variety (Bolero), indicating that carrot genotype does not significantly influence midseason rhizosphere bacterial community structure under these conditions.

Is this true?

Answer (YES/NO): NO